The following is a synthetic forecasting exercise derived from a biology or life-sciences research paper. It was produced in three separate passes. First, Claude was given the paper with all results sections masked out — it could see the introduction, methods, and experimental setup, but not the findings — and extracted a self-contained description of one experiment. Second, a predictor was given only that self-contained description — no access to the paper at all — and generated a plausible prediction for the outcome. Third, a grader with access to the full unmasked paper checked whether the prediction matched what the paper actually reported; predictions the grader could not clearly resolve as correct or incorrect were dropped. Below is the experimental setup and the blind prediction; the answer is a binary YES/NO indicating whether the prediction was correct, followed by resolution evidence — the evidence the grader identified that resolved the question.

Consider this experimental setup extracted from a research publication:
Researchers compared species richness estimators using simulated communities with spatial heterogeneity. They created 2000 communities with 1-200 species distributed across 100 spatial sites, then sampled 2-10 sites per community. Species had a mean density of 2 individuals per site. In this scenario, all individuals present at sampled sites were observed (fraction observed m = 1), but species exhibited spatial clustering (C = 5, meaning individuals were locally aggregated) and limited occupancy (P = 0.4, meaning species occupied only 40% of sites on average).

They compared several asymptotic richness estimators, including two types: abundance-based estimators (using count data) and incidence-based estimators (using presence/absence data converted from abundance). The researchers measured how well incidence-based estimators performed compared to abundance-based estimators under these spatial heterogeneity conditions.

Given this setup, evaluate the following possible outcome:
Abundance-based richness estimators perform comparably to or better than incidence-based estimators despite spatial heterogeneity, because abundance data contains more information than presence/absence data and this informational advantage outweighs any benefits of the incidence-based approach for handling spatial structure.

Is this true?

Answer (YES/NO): NO